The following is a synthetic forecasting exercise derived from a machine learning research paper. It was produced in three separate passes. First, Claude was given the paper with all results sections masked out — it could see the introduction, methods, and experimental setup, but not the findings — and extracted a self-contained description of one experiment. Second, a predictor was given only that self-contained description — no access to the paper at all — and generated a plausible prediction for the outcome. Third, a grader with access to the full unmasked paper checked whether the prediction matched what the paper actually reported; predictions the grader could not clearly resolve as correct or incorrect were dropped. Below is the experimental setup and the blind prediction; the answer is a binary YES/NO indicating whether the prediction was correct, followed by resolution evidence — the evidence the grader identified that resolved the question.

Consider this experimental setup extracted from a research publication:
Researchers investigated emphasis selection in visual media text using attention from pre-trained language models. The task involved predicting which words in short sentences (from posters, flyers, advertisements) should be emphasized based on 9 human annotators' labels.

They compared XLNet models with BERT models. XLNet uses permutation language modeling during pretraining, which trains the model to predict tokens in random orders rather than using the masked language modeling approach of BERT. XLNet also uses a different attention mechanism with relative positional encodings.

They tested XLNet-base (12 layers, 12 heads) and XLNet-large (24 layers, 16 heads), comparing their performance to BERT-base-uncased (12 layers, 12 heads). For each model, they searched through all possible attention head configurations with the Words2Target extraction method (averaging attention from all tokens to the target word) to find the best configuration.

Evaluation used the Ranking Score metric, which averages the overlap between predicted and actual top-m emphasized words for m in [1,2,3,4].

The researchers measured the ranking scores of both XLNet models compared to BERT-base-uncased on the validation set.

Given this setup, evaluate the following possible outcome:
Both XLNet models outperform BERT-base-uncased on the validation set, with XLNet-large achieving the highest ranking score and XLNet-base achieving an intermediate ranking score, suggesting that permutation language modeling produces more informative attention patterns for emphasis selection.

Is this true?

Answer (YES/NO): NO